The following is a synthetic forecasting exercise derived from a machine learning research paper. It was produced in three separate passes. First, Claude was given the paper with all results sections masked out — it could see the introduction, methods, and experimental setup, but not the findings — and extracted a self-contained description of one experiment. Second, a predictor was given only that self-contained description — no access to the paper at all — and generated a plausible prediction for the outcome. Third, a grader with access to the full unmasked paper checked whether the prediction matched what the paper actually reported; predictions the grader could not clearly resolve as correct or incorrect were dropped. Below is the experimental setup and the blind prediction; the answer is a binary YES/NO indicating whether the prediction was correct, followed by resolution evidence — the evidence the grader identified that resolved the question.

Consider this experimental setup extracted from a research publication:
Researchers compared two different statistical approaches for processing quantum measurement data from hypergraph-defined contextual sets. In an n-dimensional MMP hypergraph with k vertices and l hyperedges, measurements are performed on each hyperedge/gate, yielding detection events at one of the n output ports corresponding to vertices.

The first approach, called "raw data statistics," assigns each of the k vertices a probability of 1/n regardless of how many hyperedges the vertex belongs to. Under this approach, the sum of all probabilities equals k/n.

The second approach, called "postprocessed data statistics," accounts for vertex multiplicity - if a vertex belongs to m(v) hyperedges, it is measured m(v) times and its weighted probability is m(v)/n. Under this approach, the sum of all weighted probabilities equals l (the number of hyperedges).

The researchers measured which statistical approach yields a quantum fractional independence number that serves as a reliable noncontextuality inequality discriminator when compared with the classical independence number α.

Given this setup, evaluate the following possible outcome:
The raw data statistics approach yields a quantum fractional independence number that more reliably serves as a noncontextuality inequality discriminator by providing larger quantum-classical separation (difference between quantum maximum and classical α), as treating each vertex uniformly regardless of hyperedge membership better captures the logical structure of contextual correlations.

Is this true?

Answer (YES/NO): NO